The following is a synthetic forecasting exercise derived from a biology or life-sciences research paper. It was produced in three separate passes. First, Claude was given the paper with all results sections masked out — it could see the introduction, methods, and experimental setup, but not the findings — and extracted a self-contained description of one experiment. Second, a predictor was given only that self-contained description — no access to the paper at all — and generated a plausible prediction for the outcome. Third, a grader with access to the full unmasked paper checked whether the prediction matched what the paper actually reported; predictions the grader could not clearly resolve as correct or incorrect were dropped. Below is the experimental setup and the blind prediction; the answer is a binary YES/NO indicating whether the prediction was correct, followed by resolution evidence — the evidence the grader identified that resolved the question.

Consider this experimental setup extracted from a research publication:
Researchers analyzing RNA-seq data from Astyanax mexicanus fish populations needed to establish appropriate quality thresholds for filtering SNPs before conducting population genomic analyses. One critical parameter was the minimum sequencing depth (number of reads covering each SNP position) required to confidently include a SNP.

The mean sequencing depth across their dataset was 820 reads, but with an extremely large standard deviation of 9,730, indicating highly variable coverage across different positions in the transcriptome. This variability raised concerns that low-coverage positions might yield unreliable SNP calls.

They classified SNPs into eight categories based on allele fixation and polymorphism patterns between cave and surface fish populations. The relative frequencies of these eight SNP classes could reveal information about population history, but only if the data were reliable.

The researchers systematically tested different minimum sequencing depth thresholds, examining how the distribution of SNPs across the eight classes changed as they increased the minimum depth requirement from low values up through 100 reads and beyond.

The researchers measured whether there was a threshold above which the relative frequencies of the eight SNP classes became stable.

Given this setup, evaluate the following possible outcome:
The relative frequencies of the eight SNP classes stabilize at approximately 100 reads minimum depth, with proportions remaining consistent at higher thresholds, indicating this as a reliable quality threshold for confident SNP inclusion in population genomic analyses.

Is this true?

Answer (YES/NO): YES